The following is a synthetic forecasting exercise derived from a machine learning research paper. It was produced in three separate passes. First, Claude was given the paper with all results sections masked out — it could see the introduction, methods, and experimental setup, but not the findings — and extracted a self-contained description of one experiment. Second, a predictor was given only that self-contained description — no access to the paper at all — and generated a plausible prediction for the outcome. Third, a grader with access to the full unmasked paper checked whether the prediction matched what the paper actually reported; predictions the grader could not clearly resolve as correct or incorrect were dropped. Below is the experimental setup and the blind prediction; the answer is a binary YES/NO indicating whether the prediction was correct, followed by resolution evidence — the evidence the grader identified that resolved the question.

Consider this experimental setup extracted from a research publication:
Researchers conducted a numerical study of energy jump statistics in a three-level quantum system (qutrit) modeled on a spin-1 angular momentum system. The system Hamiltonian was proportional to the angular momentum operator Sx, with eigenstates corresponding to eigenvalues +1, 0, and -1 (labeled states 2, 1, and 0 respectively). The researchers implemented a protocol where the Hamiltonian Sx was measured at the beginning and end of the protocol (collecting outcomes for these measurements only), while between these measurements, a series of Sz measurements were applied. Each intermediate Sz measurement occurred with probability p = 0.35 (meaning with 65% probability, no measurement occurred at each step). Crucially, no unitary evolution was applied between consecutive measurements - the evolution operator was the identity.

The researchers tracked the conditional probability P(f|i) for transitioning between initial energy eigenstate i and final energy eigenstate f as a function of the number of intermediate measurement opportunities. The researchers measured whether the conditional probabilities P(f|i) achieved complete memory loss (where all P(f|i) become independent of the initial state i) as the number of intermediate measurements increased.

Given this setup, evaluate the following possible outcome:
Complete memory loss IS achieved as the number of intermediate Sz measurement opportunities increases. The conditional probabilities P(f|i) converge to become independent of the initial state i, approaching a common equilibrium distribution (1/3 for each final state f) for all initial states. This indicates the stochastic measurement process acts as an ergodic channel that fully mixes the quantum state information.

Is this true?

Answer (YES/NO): NO